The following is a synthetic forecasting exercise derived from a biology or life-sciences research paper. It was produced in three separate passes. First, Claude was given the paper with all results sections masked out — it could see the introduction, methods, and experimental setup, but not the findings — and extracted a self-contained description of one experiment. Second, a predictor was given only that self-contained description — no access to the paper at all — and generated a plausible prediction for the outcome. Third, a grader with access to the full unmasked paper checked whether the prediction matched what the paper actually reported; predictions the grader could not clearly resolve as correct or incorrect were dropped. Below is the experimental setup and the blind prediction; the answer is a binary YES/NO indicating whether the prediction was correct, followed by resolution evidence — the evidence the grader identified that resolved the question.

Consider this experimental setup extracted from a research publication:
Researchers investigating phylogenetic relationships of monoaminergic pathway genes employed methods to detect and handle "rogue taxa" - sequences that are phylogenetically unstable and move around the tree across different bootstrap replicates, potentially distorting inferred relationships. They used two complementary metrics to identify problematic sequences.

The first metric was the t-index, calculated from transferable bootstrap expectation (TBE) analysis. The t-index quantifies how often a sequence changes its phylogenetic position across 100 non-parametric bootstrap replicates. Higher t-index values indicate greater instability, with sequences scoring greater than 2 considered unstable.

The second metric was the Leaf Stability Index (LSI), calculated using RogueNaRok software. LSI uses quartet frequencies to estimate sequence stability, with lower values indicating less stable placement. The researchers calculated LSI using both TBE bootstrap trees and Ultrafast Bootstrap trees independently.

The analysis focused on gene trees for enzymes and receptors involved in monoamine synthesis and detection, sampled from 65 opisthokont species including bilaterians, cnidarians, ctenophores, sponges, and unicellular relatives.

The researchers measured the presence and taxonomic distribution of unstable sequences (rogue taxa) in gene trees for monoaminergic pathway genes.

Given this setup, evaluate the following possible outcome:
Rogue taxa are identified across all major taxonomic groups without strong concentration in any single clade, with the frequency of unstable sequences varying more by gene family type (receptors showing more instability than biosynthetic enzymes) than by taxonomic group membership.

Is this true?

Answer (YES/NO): NO